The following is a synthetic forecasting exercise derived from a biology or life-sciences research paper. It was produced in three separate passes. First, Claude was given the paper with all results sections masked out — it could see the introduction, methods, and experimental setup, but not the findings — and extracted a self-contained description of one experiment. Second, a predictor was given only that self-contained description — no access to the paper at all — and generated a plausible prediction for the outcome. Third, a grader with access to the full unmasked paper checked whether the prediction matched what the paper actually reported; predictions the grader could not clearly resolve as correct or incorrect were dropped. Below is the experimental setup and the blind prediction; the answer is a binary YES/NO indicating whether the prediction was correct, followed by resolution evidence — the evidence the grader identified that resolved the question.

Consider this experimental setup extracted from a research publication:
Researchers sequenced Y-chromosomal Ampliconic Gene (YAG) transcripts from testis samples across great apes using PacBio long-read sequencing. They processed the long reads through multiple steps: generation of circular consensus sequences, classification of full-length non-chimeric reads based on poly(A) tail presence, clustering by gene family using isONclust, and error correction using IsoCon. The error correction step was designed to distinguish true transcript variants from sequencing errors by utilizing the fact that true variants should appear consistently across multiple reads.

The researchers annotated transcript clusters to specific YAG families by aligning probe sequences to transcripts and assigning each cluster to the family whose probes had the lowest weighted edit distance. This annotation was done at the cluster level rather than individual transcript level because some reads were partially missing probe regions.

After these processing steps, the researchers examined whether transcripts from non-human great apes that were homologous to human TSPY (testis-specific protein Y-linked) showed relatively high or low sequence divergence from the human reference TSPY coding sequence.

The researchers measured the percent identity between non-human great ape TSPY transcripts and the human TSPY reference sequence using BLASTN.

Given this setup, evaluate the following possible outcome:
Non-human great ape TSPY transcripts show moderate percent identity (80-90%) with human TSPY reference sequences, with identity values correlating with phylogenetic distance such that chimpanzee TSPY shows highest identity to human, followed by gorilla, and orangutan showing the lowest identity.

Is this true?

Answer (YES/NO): NO